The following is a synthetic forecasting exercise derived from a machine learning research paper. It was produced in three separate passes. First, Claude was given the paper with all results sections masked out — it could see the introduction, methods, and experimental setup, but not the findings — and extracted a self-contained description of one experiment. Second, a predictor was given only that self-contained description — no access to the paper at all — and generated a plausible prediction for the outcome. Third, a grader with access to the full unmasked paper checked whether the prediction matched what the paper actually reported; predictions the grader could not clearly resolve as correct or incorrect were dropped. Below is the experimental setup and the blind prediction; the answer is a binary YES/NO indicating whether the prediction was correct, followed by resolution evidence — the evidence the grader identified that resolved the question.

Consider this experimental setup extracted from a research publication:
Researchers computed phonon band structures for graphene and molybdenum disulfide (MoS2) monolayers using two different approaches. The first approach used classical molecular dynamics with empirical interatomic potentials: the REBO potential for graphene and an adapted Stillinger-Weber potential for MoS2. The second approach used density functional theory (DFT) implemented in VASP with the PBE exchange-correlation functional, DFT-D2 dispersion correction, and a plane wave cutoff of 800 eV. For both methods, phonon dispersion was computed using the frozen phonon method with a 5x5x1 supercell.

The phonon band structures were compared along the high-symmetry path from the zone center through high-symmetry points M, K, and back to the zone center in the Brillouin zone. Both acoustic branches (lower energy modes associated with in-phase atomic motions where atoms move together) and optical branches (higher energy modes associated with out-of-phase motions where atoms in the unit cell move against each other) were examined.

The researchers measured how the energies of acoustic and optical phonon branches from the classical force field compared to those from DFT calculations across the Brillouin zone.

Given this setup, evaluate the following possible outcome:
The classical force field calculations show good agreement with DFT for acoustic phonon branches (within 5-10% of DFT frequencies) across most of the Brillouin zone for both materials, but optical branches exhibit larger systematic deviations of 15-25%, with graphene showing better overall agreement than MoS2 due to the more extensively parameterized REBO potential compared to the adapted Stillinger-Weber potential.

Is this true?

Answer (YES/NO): NO